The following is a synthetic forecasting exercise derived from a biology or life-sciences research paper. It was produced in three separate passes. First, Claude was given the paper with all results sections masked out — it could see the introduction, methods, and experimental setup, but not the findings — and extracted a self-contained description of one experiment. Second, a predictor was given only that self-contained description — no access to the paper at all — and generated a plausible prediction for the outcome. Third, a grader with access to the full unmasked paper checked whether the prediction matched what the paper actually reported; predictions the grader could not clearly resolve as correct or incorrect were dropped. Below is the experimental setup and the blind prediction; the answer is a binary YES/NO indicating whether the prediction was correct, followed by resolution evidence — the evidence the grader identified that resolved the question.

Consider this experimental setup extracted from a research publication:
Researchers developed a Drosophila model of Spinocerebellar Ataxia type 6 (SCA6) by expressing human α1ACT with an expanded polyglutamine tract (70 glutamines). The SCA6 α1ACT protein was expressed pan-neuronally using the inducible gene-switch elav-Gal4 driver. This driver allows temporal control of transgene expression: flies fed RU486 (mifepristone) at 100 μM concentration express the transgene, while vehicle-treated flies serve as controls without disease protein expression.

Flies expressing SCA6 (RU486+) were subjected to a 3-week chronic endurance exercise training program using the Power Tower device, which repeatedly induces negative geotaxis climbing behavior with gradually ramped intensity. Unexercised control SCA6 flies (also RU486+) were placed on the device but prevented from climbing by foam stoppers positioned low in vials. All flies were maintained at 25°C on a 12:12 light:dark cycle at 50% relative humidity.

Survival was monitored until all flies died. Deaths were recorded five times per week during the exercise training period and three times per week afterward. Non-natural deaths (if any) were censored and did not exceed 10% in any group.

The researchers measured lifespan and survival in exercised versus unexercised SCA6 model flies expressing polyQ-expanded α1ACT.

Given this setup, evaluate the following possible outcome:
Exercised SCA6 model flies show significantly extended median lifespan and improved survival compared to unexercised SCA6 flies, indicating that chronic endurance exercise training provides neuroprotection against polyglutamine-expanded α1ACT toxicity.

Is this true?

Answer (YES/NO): NO